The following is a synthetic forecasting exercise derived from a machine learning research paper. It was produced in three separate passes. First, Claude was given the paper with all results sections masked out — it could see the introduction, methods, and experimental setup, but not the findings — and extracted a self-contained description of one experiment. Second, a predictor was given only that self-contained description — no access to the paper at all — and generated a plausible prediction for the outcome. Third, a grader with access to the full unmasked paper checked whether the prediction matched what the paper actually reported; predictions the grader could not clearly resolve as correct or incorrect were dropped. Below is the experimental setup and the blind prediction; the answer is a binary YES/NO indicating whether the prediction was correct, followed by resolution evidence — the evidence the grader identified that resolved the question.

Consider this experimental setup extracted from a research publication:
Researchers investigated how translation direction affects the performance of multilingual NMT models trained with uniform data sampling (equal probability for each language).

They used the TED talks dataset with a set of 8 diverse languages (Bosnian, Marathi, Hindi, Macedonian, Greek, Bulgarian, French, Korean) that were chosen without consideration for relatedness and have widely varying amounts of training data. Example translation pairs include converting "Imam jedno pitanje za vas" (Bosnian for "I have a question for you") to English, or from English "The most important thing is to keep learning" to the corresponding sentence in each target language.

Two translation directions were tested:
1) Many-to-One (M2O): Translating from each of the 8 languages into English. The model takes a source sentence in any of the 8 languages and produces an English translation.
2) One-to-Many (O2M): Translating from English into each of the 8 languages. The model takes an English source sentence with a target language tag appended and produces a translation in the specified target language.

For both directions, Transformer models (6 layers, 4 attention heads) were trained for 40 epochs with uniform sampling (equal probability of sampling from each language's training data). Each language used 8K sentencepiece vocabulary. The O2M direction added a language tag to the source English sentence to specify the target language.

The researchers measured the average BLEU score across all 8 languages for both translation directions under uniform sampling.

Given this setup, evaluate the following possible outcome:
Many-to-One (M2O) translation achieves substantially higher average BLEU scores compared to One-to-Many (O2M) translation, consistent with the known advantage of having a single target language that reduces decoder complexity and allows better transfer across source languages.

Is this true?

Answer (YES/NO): YES